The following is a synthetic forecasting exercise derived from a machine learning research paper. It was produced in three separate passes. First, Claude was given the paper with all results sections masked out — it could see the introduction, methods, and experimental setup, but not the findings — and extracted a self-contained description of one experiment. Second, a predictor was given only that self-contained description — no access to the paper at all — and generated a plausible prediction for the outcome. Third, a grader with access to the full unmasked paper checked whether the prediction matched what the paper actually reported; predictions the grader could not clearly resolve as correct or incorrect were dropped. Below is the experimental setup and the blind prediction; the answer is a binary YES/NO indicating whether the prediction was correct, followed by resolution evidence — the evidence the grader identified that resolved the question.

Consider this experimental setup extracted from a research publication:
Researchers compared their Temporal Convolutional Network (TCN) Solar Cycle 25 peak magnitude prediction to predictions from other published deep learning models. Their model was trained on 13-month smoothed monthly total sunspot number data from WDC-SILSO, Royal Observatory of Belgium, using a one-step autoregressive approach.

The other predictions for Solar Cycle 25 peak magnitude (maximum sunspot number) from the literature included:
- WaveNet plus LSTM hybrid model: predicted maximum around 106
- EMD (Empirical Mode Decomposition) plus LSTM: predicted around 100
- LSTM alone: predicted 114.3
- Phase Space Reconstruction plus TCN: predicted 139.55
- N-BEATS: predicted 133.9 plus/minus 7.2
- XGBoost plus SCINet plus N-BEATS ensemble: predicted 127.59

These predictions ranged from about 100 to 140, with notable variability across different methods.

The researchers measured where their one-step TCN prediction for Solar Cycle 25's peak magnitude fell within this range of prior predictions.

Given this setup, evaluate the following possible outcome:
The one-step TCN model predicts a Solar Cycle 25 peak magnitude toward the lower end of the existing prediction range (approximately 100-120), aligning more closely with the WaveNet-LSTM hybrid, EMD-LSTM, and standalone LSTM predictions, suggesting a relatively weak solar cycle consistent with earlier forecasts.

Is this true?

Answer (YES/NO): NO